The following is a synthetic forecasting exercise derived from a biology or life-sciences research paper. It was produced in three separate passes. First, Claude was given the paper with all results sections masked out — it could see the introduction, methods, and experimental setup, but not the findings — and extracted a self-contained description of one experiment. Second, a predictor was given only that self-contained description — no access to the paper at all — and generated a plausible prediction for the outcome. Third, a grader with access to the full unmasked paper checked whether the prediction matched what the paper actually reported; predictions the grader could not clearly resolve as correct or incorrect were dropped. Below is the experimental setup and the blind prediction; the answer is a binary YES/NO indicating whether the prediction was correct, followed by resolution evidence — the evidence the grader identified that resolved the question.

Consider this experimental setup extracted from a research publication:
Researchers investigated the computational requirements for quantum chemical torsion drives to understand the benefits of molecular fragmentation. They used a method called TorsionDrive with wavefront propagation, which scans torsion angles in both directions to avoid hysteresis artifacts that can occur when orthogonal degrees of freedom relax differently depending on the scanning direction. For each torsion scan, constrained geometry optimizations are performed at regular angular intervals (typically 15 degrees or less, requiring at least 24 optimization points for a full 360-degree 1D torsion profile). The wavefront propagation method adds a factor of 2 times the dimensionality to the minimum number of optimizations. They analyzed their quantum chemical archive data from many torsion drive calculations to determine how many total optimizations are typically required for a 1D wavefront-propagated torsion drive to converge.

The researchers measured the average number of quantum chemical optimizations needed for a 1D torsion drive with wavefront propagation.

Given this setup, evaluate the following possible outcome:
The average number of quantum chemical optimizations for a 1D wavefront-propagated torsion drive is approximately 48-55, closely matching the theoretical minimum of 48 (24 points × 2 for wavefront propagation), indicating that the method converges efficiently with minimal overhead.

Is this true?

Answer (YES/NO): NO